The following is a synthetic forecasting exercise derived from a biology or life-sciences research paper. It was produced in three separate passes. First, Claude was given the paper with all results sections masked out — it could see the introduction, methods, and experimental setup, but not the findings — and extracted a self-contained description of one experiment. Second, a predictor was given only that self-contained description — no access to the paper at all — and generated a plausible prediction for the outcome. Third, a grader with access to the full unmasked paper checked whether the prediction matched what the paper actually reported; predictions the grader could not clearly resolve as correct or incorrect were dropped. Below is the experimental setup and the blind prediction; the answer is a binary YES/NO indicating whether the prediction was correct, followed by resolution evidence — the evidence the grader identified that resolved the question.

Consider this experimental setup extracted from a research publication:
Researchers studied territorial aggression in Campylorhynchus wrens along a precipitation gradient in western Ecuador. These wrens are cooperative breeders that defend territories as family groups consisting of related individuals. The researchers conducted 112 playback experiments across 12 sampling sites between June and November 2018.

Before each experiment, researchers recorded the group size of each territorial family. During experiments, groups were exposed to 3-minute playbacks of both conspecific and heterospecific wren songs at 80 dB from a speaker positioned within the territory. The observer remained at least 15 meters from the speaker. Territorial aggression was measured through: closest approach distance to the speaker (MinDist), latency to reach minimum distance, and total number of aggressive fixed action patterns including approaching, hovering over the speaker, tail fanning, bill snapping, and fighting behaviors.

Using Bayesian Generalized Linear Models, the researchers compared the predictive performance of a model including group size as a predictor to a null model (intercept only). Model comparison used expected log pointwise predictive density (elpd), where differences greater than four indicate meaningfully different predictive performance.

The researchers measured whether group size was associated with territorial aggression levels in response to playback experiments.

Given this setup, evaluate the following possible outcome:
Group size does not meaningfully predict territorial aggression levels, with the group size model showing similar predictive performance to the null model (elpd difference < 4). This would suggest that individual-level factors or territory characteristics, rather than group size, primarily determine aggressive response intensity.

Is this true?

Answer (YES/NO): NO